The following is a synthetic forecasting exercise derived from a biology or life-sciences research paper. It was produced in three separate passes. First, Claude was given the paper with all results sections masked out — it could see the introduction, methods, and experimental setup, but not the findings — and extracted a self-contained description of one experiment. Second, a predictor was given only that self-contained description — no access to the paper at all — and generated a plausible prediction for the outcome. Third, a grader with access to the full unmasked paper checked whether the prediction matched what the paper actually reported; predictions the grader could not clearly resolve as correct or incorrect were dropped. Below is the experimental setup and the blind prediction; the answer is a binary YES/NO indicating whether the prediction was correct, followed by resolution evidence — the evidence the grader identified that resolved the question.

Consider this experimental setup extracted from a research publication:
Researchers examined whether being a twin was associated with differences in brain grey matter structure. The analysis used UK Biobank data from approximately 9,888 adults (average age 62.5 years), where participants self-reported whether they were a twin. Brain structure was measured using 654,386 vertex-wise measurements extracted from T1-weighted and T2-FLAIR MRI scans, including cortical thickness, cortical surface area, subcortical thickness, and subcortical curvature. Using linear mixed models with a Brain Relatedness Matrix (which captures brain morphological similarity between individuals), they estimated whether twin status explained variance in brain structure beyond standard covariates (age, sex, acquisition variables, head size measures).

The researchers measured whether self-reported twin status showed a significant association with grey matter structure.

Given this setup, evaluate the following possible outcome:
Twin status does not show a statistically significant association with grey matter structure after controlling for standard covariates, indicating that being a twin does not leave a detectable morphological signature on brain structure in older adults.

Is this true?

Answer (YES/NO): NO